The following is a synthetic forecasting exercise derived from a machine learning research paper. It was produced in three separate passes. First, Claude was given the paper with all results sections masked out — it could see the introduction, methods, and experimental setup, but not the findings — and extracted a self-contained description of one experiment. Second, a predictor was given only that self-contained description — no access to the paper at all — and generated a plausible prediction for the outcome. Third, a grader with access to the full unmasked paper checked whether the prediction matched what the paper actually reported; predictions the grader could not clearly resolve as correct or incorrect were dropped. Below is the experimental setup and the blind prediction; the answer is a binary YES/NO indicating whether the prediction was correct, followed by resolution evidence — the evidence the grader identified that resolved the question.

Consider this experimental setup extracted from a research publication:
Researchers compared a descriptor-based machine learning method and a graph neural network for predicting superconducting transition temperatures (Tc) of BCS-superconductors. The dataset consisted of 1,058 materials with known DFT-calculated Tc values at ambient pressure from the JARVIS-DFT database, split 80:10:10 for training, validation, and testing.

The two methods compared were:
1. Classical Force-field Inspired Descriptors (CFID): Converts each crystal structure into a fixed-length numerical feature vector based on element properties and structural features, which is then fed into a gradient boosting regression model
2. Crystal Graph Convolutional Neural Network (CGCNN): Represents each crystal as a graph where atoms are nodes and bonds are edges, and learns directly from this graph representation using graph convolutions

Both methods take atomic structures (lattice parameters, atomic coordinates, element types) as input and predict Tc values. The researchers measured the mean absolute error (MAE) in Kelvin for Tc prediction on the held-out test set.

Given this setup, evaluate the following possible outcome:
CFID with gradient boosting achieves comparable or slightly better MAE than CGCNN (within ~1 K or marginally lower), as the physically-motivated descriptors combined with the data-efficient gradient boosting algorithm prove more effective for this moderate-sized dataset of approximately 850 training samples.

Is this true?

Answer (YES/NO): YES